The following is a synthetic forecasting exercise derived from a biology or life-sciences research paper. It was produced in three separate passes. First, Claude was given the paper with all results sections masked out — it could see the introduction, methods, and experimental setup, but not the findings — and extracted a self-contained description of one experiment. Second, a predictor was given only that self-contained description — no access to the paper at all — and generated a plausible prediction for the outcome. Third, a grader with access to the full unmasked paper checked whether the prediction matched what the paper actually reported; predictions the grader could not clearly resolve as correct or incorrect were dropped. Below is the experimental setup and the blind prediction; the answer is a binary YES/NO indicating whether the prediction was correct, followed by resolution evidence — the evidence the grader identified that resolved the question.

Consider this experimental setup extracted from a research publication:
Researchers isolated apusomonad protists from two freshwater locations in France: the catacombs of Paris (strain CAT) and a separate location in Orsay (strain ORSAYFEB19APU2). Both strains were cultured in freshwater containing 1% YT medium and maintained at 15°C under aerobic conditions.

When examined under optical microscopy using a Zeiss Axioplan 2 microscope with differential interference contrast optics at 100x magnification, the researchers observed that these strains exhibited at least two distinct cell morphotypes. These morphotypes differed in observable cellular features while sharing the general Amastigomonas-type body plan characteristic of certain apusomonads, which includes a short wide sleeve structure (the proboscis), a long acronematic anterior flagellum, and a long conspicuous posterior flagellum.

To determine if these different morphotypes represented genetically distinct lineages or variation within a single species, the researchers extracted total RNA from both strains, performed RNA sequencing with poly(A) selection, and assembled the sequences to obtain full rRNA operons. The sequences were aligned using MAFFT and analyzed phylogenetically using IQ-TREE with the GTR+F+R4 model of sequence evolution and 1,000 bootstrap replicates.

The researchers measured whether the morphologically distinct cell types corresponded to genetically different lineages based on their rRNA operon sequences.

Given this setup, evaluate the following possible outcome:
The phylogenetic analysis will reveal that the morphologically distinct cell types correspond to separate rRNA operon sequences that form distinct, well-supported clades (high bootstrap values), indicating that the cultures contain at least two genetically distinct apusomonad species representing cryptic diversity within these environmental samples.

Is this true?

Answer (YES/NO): NO